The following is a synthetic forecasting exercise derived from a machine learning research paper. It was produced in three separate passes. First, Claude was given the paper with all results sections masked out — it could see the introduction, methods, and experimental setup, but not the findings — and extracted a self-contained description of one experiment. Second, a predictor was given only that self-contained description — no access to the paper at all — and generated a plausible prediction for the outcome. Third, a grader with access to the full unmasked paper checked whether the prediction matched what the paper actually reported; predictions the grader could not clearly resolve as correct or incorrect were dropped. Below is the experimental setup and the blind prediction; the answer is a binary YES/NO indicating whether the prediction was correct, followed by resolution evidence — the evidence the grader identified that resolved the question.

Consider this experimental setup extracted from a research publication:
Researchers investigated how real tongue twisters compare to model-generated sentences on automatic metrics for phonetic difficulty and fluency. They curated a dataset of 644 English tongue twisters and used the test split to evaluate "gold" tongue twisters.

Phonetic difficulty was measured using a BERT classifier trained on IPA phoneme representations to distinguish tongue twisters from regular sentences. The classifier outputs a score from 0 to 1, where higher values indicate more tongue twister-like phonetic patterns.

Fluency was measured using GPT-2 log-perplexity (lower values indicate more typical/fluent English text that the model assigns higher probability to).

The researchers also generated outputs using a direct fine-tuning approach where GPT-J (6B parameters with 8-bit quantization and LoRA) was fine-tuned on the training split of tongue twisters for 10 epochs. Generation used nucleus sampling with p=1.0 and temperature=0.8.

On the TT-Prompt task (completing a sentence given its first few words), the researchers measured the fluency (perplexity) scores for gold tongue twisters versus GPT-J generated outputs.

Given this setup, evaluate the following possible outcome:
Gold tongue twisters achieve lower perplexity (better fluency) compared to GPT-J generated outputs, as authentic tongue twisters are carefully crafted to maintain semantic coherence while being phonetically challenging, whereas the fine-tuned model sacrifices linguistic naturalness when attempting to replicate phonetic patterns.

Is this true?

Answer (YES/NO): NO